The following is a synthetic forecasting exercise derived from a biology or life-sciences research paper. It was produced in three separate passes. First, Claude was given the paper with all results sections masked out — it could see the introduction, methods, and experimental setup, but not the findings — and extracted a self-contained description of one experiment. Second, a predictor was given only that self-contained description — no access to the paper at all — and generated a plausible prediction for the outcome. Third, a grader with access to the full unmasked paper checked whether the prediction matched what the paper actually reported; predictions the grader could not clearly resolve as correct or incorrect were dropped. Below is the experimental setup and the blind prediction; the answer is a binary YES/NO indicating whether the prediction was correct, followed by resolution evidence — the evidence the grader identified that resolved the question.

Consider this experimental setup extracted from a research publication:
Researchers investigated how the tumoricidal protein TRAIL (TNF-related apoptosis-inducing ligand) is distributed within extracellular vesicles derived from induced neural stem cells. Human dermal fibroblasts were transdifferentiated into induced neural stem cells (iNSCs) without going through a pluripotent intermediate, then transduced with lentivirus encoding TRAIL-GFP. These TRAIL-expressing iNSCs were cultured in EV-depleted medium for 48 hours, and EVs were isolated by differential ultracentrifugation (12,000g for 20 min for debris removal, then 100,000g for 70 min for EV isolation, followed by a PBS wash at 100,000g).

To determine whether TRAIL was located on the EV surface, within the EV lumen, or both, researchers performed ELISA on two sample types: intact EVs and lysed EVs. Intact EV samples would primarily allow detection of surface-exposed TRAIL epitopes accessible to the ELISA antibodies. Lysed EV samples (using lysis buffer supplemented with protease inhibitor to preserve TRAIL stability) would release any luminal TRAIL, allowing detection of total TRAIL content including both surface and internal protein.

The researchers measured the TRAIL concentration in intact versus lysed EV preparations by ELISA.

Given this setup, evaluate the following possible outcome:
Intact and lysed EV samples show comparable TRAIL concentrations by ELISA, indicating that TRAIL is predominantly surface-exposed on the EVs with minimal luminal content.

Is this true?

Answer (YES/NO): YES